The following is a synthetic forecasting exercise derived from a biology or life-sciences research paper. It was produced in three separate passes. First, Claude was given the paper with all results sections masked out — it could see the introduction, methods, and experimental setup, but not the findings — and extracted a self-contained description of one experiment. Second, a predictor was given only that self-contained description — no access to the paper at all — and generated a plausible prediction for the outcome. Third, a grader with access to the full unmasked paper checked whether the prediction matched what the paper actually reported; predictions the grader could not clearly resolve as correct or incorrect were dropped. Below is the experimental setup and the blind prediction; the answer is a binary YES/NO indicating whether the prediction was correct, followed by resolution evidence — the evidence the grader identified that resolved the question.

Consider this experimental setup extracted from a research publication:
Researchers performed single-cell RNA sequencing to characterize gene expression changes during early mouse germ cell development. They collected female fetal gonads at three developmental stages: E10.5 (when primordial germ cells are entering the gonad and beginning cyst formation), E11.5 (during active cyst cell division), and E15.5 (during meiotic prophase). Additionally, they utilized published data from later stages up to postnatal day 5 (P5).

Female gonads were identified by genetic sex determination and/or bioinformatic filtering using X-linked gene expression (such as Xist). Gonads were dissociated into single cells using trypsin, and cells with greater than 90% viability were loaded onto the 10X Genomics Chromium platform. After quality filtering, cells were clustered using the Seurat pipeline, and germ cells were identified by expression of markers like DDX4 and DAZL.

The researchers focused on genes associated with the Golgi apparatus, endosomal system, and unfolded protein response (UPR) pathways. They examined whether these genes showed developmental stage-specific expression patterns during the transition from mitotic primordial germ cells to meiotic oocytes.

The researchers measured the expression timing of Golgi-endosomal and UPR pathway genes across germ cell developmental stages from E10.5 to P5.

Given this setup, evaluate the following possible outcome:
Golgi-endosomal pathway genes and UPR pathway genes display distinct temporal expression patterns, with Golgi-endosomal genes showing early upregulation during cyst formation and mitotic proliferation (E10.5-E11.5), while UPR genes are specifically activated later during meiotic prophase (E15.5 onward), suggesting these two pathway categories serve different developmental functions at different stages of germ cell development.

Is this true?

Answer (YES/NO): NO